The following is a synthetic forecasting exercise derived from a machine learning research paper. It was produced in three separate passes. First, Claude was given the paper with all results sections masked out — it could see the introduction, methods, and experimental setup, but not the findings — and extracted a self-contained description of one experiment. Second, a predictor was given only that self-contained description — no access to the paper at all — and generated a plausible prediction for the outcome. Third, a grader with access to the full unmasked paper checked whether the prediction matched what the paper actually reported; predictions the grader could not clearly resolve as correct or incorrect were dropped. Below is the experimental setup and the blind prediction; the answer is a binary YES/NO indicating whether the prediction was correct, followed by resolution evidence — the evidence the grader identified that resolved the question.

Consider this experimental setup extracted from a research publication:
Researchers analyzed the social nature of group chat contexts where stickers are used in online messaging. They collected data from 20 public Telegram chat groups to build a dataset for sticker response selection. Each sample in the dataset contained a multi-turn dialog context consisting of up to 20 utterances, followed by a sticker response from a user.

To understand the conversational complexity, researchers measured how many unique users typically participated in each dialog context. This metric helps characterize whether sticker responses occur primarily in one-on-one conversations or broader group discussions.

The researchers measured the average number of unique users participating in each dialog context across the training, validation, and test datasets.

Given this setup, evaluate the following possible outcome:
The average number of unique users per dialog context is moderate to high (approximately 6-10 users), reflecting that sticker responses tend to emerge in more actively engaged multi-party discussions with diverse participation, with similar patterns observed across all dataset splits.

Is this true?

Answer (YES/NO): NO